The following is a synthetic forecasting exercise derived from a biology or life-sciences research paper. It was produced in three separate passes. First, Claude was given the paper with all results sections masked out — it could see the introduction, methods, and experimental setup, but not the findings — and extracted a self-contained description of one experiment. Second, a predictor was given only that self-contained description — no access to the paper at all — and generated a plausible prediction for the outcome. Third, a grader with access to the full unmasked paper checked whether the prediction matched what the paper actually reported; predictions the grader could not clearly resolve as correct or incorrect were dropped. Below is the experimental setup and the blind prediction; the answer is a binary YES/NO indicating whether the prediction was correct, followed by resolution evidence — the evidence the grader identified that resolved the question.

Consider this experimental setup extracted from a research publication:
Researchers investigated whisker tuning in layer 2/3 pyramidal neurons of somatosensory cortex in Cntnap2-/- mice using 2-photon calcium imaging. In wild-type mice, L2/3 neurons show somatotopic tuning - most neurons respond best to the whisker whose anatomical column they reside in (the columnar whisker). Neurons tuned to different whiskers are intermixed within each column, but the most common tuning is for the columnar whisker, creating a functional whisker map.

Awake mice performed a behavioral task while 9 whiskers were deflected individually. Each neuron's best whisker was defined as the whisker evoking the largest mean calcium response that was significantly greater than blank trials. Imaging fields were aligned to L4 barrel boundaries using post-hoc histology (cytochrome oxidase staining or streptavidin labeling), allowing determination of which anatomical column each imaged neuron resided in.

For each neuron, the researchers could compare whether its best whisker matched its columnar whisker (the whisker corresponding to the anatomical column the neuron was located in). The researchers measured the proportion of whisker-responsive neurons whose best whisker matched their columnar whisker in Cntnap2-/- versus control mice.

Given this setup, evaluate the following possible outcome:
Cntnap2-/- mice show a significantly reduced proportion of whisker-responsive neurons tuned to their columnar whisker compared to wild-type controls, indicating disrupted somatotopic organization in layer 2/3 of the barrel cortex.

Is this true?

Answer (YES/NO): YES